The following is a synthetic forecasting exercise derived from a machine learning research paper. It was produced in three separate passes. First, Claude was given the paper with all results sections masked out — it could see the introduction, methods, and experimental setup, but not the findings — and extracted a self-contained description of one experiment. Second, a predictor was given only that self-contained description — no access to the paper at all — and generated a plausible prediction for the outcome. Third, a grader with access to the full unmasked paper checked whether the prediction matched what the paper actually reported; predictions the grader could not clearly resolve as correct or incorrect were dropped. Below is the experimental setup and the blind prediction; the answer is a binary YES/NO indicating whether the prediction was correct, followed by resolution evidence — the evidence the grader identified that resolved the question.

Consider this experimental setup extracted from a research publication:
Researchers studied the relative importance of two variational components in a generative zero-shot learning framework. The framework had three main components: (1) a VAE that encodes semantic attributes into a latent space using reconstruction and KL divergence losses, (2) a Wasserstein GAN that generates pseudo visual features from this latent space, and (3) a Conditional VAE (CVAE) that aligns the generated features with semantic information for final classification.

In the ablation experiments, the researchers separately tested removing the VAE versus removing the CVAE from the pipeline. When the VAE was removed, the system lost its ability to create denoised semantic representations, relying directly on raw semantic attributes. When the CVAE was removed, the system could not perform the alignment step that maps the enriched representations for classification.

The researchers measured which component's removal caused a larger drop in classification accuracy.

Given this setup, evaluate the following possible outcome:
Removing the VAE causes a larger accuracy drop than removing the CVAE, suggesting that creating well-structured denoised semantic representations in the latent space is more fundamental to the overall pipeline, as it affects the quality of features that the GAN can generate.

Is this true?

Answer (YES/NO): YES